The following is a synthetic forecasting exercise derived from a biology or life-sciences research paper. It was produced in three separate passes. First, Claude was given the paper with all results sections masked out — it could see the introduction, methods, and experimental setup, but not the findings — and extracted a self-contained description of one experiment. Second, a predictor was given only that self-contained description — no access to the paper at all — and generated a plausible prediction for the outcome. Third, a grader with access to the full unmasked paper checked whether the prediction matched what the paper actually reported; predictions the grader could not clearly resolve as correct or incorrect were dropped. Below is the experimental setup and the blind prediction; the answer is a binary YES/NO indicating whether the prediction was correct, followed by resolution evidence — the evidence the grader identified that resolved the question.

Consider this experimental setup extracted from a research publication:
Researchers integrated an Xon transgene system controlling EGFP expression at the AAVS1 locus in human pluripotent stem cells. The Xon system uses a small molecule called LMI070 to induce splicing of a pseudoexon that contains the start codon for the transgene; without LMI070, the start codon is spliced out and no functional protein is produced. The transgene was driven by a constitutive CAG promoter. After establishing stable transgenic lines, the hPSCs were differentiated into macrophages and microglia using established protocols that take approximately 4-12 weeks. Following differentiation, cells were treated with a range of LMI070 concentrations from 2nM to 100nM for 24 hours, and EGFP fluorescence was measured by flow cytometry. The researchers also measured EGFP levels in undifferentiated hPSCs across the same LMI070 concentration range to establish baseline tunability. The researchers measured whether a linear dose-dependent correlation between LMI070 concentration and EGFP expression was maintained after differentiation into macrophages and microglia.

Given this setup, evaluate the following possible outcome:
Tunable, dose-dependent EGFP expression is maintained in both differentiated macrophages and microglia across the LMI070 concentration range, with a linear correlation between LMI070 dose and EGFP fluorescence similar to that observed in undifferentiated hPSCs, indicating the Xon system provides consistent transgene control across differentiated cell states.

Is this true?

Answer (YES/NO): YES